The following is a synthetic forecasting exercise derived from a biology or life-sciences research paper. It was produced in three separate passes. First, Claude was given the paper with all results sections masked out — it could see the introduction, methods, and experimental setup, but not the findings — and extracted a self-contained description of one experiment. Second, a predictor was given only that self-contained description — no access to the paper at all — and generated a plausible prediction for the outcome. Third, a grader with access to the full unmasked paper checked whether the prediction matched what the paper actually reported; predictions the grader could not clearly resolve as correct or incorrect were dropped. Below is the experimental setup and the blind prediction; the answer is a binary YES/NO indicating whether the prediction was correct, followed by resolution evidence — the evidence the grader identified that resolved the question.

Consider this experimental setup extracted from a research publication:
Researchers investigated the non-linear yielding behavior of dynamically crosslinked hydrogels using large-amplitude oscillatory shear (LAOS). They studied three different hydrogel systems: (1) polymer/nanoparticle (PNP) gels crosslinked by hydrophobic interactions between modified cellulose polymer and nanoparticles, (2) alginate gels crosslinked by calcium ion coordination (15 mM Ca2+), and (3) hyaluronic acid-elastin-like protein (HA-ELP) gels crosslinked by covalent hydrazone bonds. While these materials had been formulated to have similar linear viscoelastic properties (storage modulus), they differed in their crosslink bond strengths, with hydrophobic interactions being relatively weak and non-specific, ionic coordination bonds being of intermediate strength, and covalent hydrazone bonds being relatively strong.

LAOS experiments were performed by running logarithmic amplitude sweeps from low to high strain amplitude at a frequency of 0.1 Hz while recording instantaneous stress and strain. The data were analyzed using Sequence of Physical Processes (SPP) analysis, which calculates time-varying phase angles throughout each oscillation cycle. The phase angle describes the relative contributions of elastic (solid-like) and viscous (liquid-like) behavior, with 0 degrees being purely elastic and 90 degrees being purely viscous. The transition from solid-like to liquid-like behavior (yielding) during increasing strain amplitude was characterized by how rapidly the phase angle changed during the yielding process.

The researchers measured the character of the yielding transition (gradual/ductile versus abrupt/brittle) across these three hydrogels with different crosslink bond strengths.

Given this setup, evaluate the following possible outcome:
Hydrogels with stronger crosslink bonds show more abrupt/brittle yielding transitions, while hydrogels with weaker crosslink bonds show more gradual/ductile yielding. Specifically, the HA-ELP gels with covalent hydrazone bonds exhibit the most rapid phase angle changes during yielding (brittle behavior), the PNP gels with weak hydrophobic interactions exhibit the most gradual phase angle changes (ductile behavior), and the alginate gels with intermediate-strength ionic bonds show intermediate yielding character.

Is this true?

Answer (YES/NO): YES